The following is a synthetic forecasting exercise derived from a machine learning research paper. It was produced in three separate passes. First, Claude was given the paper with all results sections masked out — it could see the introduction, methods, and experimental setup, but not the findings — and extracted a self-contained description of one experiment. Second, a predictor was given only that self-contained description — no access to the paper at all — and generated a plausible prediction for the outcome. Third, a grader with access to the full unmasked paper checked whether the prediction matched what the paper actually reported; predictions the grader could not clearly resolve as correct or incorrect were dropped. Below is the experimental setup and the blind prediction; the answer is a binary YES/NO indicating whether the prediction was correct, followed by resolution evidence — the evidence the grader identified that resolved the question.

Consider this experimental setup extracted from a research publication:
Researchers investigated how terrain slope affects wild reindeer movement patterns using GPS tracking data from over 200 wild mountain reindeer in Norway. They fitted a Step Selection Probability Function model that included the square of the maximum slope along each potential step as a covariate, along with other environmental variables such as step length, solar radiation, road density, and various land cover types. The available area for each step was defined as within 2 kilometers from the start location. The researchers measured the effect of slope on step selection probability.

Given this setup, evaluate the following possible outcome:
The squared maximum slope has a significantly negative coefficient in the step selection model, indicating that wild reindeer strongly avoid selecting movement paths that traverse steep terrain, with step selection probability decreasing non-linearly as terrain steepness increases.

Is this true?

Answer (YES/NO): YES